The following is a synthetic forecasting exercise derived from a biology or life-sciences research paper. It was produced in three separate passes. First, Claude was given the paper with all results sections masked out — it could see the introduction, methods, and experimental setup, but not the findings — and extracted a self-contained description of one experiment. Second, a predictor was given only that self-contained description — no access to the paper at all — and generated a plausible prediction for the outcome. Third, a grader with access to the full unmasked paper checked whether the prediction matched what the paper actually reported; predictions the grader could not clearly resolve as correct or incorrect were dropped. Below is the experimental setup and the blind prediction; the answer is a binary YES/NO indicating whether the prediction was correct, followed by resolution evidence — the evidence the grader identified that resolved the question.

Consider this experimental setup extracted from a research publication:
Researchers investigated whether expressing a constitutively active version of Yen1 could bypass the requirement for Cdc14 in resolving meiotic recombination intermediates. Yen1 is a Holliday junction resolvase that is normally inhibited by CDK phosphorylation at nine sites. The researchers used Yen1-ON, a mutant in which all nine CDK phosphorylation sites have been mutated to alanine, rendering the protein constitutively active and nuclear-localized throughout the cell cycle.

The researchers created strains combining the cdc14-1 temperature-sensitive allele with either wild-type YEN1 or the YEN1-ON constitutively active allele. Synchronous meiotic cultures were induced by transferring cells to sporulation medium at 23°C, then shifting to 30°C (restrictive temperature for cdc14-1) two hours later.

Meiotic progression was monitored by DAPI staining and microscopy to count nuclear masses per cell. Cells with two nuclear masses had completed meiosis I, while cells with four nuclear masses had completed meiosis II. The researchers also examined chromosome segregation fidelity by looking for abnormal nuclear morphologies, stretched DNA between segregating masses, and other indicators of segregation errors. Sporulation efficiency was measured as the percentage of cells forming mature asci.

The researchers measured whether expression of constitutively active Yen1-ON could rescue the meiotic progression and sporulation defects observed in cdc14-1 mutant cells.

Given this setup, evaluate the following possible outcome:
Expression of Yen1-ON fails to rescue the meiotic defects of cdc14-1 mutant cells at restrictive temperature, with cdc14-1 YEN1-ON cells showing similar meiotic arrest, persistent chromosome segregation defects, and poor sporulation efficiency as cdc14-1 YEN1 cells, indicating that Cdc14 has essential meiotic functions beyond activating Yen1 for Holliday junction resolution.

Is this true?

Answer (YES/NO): NO